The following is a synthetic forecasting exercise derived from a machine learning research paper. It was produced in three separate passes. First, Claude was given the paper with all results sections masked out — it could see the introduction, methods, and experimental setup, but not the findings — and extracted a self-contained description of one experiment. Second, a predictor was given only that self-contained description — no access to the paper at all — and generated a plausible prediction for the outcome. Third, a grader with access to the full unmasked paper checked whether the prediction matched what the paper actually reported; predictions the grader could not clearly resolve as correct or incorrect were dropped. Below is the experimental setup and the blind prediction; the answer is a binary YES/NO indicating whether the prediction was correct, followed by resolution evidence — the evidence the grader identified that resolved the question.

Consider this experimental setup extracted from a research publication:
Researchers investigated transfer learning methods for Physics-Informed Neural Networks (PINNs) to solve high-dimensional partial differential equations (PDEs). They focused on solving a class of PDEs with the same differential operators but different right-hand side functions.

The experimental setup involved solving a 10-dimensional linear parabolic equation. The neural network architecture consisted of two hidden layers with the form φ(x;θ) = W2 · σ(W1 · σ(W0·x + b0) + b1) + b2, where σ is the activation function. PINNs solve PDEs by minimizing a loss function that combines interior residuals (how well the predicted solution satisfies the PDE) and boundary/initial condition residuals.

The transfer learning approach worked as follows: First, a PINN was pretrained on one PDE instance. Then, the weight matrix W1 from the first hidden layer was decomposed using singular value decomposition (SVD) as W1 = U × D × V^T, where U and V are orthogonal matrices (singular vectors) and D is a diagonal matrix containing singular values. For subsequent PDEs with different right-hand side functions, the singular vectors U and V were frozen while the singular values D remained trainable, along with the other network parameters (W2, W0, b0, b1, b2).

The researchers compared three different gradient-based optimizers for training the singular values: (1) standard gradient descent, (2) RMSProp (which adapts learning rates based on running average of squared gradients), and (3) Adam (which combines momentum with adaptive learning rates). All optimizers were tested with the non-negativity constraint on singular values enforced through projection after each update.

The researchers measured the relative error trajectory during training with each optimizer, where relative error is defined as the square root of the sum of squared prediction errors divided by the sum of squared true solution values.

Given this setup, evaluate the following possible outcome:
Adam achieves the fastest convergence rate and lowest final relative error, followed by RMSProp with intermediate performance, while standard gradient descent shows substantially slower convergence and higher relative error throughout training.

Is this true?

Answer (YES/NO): NO